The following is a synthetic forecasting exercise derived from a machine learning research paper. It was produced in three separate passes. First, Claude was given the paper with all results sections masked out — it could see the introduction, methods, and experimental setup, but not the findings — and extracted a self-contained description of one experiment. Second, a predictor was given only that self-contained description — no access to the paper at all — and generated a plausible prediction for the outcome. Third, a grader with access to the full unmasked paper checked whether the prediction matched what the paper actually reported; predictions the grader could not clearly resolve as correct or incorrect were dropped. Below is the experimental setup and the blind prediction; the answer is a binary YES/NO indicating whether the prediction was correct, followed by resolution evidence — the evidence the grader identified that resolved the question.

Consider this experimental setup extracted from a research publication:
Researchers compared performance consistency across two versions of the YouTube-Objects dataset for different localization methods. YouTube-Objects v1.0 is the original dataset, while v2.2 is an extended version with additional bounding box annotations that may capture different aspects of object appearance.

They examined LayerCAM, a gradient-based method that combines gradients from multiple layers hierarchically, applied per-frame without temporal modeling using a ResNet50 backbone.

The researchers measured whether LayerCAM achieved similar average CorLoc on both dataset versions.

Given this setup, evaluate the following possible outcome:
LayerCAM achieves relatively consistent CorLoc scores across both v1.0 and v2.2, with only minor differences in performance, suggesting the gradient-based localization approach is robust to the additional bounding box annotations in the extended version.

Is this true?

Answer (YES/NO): YES